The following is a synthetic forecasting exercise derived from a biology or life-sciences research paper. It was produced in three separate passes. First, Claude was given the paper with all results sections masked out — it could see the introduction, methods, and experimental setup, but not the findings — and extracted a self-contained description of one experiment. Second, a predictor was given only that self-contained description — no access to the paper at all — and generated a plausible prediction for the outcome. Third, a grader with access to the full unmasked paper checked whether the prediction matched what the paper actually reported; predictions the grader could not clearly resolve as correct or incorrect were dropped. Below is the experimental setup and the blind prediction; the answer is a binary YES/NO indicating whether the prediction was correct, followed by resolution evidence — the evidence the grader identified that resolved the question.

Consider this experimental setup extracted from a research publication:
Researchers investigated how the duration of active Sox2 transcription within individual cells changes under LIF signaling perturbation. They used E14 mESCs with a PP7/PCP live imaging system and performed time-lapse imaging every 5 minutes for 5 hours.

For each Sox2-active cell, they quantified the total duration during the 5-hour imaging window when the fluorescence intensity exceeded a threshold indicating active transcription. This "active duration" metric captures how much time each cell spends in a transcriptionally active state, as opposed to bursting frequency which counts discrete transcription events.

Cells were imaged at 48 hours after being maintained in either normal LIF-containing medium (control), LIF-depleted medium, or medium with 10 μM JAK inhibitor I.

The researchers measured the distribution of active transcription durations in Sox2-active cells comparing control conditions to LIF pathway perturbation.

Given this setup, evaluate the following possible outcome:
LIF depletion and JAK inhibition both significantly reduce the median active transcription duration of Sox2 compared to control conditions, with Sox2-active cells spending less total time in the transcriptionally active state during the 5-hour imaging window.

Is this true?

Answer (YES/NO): YES